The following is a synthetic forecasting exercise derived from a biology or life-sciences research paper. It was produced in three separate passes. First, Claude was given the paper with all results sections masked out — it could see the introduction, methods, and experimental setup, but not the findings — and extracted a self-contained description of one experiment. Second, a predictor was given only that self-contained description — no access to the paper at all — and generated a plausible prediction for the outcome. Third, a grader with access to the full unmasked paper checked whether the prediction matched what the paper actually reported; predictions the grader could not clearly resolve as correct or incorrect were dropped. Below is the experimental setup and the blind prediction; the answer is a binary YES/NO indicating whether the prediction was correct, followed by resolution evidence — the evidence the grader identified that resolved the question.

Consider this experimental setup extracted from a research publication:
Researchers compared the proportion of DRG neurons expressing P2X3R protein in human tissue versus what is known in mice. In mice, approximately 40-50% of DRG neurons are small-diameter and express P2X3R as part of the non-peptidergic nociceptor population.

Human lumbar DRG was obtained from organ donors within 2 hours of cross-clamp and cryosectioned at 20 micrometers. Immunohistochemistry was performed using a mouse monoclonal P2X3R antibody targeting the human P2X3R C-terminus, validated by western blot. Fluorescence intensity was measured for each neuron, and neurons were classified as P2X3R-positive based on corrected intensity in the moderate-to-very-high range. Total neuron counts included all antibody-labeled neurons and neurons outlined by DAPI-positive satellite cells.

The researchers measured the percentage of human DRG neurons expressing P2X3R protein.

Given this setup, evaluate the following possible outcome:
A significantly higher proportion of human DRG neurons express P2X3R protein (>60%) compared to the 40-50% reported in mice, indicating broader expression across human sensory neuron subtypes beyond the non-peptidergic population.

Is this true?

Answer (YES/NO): NO